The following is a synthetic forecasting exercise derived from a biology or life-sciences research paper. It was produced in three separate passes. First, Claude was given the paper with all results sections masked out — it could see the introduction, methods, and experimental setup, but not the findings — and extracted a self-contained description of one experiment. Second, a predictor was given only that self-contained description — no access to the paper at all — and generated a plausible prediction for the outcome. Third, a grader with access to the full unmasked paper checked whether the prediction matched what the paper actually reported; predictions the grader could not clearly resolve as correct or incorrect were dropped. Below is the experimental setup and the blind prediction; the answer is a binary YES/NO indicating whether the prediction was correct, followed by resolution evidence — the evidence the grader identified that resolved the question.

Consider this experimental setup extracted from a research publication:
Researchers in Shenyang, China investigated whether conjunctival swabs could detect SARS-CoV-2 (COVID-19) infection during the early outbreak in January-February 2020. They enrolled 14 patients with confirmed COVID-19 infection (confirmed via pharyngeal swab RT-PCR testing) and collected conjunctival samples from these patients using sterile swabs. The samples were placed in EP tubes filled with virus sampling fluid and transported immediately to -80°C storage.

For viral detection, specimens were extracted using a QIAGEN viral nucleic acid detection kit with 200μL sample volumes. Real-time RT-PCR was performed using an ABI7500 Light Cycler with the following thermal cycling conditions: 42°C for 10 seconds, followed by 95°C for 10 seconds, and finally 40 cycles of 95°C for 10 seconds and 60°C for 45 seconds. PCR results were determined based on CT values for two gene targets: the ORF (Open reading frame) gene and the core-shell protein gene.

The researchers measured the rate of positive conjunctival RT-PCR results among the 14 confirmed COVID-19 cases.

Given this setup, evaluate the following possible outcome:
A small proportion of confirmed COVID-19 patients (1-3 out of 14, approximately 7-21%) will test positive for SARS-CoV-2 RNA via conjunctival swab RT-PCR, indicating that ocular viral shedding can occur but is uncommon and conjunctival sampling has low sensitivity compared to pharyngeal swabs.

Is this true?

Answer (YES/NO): NO